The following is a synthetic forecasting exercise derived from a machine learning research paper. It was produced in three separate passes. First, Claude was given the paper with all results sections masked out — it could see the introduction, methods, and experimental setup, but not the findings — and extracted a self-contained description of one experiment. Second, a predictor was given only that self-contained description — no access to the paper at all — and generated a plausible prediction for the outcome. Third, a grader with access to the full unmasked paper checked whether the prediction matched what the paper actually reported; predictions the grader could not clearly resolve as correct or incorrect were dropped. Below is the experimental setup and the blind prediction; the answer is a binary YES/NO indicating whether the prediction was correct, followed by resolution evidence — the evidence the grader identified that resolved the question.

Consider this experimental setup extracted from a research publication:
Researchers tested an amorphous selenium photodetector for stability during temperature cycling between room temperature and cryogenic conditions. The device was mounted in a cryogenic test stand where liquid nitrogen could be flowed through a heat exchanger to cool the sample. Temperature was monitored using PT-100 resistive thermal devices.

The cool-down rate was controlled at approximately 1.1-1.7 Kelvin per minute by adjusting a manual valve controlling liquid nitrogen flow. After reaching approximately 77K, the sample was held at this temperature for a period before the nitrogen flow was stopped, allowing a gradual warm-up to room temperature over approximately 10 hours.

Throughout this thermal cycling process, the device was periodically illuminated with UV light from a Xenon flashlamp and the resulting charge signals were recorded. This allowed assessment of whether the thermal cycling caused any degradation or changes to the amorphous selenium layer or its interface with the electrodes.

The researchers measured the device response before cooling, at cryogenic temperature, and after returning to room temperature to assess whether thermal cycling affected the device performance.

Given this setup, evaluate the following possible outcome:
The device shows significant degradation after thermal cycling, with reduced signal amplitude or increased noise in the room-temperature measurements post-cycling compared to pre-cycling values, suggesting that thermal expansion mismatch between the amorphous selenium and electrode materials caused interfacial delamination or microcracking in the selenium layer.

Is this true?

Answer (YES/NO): NO